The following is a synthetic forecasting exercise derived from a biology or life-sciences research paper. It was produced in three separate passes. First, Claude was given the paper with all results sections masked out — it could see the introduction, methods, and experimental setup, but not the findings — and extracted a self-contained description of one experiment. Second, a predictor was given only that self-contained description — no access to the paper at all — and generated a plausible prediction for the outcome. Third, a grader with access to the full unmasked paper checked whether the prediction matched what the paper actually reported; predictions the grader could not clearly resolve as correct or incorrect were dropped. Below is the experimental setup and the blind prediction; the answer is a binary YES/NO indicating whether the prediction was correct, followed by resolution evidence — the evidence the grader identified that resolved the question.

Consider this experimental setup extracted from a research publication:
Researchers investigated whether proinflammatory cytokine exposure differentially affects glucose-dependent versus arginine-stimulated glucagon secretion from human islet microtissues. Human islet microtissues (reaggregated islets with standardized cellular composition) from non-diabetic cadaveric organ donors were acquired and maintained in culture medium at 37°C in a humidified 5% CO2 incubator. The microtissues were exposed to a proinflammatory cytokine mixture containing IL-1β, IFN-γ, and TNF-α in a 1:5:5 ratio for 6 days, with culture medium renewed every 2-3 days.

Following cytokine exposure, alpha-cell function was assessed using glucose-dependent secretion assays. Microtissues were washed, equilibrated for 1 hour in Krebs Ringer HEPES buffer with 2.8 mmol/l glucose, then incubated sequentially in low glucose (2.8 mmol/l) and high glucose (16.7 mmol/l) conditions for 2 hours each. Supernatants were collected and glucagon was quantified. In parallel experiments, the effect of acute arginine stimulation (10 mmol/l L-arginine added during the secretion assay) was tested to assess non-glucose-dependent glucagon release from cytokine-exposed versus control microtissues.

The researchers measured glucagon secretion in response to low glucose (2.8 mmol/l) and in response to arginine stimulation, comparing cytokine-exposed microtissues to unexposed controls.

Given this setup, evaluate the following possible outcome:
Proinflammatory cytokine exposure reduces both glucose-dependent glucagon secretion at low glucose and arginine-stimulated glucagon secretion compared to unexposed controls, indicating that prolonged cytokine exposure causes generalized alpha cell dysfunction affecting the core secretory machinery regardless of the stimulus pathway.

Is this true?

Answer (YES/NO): NO